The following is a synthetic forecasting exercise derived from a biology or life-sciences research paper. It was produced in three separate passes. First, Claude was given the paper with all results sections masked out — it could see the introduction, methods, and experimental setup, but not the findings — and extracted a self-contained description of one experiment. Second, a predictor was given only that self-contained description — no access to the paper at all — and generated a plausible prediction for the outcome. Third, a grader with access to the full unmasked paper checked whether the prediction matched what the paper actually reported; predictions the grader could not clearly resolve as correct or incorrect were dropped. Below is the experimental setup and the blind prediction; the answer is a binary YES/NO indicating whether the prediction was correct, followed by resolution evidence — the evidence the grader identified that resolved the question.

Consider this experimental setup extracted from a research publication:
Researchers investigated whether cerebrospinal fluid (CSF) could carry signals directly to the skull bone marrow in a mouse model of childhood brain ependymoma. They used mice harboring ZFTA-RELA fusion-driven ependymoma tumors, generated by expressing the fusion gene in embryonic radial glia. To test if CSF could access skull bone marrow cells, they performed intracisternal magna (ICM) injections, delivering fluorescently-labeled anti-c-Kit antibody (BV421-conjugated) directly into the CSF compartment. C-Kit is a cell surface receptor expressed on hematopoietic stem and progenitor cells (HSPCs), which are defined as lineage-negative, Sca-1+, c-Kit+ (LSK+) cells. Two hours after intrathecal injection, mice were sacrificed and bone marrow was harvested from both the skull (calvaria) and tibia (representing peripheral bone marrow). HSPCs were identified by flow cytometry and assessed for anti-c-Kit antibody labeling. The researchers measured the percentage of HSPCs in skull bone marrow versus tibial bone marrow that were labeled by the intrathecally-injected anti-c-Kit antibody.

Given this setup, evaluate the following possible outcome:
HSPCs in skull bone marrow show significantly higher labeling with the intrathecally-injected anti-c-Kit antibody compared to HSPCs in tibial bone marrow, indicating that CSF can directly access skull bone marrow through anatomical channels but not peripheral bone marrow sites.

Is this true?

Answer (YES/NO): YES